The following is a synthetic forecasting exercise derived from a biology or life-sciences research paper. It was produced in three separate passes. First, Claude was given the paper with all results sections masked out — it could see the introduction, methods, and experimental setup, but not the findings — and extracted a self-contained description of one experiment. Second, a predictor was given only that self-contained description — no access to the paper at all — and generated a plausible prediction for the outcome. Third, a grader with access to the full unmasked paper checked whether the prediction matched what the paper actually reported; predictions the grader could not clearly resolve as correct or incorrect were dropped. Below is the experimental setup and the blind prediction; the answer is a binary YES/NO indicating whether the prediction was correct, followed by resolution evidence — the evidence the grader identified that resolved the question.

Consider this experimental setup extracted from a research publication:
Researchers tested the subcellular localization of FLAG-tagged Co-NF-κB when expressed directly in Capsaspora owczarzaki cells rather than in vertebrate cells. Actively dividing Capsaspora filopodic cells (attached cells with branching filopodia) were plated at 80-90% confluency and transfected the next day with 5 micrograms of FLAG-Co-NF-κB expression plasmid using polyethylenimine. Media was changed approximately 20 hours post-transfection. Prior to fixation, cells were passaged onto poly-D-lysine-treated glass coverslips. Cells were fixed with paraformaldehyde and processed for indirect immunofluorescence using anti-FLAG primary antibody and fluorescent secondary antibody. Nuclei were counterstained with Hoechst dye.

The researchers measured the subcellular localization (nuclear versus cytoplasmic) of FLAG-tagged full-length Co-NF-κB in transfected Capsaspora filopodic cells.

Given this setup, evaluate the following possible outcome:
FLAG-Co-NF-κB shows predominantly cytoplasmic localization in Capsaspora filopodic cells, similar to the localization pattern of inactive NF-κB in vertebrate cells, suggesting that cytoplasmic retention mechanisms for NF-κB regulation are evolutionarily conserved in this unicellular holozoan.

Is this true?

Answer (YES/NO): NO